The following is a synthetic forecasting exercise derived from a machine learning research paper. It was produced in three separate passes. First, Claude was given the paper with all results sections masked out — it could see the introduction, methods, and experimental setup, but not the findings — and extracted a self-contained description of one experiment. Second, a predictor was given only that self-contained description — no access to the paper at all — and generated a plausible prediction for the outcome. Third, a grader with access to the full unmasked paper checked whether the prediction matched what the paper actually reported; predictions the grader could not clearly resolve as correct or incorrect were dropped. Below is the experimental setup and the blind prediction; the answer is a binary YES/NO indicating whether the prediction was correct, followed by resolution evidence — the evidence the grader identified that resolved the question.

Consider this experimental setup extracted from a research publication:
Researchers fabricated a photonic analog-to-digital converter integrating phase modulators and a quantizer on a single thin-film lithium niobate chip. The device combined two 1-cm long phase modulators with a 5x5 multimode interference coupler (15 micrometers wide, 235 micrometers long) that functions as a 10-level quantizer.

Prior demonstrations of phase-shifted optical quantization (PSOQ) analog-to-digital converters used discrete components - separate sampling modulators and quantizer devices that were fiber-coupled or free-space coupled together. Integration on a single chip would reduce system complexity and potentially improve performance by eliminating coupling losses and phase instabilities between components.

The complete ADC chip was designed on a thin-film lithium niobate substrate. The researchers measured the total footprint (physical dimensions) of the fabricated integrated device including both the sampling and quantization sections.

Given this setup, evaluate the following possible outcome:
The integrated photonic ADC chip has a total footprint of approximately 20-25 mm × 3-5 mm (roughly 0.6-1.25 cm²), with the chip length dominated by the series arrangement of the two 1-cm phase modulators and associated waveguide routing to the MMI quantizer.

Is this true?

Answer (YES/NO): NO